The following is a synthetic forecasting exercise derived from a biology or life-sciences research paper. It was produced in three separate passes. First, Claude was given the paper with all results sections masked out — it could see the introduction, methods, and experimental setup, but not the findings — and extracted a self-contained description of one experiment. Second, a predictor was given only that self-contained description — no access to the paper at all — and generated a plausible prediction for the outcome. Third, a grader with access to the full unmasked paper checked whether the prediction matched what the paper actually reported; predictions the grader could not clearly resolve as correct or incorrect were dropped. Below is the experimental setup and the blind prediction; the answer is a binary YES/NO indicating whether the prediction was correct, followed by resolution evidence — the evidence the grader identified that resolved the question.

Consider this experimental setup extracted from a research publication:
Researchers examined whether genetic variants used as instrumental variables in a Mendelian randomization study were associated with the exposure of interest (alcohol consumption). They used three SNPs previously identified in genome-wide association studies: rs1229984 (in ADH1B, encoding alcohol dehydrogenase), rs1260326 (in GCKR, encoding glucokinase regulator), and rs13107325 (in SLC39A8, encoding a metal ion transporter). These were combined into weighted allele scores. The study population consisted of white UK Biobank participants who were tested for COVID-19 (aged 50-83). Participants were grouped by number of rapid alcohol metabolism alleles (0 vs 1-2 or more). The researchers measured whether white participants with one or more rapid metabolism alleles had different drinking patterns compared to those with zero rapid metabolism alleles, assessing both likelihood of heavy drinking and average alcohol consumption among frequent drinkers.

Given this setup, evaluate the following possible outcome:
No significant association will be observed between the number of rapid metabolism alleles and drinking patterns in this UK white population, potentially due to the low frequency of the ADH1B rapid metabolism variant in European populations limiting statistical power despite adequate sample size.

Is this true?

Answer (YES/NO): NO